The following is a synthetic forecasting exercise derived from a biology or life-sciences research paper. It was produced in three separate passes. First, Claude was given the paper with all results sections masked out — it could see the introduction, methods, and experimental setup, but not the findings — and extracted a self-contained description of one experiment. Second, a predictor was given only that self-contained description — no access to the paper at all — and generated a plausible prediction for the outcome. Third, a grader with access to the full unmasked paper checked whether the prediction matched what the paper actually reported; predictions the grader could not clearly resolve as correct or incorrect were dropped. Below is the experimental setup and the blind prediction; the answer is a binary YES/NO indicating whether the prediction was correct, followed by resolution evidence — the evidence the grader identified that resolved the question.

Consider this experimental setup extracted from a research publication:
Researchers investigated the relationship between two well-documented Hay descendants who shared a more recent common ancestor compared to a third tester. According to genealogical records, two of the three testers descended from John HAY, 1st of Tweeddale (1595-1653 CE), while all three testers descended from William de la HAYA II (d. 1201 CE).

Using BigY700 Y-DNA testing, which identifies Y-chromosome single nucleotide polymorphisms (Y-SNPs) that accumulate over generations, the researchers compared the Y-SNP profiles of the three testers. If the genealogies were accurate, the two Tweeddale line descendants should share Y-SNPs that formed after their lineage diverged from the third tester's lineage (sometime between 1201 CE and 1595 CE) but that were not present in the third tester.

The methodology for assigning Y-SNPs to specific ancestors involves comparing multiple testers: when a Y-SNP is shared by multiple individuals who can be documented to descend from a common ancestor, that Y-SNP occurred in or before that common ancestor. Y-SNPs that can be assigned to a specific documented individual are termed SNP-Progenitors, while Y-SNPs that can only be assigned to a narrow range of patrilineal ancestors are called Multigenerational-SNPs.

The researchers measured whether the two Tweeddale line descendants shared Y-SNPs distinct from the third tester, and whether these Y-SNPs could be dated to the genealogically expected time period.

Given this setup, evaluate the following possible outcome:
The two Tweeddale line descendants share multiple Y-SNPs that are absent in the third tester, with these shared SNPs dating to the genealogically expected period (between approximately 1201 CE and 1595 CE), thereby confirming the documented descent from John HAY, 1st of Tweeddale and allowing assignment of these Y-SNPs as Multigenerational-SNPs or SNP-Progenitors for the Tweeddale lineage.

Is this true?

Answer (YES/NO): YES